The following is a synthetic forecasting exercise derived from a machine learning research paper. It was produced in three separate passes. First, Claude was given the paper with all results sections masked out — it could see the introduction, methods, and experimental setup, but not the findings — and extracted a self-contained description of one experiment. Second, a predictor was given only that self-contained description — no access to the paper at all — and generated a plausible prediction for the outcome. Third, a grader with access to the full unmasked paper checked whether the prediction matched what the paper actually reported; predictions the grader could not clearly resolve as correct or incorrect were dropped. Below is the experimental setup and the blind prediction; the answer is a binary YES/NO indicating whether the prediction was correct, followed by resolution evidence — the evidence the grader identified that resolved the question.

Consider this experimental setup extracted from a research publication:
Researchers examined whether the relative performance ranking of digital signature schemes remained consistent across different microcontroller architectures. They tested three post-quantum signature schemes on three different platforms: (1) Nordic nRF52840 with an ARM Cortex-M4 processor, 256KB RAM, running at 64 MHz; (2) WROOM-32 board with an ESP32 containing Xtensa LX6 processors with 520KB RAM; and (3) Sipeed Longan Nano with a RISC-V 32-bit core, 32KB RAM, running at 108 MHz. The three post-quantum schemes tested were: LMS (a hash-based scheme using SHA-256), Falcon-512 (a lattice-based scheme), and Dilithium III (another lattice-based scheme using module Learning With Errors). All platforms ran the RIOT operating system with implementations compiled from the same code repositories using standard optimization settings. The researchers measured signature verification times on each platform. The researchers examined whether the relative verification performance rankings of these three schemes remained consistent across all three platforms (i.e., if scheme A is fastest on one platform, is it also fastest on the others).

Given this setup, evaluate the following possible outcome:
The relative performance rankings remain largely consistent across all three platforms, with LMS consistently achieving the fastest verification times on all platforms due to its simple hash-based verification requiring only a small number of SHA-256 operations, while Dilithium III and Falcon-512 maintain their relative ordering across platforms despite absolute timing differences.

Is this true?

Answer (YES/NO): NO